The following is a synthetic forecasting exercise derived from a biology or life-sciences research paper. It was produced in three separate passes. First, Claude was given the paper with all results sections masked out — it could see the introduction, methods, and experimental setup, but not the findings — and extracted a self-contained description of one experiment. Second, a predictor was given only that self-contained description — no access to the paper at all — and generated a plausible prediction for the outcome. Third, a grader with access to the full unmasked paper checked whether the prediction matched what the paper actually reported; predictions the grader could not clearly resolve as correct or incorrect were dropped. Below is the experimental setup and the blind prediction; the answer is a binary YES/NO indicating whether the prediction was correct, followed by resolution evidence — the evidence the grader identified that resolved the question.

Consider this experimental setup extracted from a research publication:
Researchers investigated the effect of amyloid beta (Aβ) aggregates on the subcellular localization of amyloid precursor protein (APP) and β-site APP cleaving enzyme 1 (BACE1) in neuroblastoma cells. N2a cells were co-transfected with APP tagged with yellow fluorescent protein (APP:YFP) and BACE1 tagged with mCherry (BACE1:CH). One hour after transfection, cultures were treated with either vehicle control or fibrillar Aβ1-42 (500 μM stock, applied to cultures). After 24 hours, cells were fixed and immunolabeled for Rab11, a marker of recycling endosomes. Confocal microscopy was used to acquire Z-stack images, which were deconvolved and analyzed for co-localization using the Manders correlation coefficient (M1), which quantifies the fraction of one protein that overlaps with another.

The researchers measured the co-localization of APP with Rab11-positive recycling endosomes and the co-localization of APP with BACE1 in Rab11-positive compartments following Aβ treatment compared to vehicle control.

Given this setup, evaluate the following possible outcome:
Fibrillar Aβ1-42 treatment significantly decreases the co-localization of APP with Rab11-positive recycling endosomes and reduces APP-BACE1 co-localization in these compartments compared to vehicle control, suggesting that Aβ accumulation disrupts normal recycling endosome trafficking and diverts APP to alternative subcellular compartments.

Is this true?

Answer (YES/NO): NO